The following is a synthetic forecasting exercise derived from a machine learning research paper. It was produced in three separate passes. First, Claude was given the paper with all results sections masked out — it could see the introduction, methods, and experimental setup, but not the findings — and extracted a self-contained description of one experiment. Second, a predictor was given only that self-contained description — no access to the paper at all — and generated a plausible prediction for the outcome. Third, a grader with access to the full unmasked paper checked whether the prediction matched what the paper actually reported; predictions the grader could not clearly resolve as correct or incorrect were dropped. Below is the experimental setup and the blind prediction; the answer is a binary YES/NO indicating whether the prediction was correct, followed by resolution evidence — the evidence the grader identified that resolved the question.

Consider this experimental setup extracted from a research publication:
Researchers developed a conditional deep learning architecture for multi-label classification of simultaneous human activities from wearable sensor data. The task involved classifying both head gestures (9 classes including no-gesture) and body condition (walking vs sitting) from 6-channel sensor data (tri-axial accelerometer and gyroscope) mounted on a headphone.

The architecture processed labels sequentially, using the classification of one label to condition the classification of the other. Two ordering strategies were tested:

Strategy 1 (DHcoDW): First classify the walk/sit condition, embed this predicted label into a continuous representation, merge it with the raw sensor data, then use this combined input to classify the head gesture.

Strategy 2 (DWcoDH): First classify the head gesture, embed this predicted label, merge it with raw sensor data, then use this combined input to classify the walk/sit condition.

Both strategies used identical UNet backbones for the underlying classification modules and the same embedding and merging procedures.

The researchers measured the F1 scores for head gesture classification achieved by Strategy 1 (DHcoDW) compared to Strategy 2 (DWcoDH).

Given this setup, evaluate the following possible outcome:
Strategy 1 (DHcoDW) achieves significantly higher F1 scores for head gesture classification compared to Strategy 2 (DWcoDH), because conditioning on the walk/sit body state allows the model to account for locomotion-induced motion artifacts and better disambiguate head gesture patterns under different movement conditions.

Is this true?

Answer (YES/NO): NO